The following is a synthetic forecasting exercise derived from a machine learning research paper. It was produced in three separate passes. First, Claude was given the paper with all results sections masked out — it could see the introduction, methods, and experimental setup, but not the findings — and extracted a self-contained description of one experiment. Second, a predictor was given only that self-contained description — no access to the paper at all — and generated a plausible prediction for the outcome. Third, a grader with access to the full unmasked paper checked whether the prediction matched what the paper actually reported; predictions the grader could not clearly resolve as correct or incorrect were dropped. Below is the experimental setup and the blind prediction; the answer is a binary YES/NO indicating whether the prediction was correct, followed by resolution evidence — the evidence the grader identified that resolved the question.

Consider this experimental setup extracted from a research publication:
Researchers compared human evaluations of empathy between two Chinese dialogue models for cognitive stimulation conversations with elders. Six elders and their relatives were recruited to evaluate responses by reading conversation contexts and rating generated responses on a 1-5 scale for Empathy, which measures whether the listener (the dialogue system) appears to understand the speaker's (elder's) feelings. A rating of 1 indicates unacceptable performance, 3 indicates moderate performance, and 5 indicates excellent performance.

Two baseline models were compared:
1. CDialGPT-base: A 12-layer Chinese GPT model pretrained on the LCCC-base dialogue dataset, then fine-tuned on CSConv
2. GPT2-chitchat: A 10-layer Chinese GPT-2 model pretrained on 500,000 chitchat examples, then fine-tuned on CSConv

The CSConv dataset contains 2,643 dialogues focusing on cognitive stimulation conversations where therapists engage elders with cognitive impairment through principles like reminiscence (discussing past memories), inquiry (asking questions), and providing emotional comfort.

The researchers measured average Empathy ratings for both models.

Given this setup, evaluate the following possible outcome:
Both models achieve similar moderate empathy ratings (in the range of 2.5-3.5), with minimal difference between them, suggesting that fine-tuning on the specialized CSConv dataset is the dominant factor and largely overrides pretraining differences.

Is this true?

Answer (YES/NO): YES